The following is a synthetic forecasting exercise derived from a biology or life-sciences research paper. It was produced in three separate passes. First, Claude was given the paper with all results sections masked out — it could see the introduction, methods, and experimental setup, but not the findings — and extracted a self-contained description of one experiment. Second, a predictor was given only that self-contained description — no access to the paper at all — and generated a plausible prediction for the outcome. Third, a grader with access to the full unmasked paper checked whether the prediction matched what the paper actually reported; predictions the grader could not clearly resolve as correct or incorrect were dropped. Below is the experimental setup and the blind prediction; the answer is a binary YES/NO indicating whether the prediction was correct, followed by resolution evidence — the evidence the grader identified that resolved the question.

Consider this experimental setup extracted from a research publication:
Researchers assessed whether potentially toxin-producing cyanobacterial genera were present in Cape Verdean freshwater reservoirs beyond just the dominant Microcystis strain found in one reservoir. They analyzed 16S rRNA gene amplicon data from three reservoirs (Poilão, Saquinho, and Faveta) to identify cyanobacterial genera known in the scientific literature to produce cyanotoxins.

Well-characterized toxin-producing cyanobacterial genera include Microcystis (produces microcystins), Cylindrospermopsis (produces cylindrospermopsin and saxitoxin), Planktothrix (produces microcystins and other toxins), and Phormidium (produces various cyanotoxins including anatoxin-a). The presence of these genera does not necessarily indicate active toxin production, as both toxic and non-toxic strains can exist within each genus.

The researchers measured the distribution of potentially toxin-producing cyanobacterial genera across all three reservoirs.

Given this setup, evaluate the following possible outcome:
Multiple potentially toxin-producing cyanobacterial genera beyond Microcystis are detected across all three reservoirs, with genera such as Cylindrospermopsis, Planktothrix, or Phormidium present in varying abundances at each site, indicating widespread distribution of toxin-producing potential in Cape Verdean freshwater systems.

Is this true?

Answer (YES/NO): NO